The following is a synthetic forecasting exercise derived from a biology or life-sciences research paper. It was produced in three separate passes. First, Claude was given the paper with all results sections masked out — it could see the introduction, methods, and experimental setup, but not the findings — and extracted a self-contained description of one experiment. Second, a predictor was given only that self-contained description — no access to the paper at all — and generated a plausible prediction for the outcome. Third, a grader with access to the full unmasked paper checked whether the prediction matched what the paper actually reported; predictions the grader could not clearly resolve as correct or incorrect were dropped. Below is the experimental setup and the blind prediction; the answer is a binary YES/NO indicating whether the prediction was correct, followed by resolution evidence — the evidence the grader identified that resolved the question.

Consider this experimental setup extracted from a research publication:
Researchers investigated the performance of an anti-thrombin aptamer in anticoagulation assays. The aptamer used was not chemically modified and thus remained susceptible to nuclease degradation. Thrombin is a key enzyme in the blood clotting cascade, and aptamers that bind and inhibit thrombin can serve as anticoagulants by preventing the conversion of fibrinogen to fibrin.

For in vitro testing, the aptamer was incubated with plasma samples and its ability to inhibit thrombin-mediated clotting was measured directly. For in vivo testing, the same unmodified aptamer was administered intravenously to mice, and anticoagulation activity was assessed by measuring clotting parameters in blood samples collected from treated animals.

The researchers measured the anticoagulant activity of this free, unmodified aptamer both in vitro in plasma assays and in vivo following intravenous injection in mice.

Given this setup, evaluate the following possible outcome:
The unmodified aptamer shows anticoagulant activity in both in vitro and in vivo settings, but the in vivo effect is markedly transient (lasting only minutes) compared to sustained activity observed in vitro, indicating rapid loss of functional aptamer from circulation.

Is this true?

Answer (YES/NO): NO